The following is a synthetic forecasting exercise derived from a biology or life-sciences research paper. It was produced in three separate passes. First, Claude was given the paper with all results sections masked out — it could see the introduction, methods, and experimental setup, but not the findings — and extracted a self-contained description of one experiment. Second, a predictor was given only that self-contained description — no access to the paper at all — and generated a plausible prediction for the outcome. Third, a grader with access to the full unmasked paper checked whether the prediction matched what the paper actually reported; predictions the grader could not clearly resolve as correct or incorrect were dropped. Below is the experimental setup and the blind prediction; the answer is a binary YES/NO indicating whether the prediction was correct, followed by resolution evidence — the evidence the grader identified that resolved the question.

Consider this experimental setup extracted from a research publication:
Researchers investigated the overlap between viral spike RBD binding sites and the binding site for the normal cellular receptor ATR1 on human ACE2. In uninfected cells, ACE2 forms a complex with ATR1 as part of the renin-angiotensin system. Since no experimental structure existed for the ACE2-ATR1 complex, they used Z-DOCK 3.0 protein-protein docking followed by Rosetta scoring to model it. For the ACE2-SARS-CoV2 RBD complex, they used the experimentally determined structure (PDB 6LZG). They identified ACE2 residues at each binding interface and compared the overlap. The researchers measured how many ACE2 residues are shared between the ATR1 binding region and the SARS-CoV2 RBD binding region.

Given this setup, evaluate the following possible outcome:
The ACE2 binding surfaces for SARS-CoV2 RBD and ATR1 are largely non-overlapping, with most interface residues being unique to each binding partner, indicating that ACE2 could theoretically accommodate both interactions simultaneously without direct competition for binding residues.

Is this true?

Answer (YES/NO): NO